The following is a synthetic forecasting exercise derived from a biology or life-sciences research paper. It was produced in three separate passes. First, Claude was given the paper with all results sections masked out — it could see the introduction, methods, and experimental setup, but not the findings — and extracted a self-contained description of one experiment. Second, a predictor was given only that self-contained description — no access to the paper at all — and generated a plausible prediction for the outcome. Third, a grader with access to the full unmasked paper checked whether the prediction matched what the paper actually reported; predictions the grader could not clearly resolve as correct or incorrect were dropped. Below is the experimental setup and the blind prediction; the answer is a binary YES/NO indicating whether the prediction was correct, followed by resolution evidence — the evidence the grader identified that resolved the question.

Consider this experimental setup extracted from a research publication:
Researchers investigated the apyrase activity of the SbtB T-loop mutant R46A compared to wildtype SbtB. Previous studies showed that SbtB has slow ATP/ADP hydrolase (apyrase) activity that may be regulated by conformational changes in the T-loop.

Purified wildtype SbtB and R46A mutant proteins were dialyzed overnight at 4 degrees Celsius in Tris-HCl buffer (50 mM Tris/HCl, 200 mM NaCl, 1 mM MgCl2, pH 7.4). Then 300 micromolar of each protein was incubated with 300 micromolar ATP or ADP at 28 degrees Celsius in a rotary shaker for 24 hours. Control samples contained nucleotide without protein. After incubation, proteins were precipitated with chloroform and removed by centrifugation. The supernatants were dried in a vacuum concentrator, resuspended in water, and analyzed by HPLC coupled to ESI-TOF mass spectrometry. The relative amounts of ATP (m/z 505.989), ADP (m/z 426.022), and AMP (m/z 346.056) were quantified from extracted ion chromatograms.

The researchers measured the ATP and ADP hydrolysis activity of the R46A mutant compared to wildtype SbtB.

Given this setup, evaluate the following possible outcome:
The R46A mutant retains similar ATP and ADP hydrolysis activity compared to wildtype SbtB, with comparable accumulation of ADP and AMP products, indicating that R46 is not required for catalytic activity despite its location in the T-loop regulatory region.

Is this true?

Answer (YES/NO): NO